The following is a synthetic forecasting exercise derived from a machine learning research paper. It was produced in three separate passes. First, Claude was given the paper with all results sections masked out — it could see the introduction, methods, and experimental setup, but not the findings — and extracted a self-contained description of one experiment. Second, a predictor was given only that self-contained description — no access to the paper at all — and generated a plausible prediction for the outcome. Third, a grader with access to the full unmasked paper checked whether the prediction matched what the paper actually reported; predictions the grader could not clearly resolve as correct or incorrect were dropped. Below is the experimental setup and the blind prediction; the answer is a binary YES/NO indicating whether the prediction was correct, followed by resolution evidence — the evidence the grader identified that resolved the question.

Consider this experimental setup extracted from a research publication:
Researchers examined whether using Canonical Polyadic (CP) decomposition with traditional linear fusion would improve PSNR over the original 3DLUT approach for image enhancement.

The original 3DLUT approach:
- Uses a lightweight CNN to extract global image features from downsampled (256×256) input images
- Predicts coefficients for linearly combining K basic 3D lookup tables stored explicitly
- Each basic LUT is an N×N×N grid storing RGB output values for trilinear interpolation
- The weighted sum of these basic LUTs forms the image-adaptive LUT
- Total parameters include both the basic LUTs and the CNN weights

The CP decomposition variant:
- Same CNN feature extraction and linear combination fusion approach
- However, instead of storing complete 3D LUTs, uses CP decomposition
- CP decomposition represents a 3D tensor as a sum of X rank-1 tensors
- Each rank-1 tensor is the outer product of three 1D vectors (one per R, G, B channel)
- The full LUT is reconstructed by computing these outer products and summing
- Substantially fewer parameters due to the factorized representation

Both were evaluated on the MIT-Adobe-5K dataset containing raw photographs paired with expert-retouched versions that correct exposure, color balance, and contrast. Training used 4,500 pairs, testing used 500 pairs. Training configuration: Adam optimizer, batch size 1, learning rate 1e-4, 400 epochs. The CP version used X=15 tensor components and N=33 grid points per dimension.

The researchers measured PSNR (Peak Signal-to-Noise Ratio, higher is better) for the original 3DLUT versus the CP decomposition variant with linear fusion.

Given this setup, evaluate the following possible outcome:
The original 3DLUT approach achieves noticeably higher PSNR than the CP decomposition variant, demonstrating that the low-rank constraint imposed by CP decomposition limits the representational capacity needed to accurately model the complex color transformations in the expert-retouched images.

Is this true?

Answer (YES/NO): NO